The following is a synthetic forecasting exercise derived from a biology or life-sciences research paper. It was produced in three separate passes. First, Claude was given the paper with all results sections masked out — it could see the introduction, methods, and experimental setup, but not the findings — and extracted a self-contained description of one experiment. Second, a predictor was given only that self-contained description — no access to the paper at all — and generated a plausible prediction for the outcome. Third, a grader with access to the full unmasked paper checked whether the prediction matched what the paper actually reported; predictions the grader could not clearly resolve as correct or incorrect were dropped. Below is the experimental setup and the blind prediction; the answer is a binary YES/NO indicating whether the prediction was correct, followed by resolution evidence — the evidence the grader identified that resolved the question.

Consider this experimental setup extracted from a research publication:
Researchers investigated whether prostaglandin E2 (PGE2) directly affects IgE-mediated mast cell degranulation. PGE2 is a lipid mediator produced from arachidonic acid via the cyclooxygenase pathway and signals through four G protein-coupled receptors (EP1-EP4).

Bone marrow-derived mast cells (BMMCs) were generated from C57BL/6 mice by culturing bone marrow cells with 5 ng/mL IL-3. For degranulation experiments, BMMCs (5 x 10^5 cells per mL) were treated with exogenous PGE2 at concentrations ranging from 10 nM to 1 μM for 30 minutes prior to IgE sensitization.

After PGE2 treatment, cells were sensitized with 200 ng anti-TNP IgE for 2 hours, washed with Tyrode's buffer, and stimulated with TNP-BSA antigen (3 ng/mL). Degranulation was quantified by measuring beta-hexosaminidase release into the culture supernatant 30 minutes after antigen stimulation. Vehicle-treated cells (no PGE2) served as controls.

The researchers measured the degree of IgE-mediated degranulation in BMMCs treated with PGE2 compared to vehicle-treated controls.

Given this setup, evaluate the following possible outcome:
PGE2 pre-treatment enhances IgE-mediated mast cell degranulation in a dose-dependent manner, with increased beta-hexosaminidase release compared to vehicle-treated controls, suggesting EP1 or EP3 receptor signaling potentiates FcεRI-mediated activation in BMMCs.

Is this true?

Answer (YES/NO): NO